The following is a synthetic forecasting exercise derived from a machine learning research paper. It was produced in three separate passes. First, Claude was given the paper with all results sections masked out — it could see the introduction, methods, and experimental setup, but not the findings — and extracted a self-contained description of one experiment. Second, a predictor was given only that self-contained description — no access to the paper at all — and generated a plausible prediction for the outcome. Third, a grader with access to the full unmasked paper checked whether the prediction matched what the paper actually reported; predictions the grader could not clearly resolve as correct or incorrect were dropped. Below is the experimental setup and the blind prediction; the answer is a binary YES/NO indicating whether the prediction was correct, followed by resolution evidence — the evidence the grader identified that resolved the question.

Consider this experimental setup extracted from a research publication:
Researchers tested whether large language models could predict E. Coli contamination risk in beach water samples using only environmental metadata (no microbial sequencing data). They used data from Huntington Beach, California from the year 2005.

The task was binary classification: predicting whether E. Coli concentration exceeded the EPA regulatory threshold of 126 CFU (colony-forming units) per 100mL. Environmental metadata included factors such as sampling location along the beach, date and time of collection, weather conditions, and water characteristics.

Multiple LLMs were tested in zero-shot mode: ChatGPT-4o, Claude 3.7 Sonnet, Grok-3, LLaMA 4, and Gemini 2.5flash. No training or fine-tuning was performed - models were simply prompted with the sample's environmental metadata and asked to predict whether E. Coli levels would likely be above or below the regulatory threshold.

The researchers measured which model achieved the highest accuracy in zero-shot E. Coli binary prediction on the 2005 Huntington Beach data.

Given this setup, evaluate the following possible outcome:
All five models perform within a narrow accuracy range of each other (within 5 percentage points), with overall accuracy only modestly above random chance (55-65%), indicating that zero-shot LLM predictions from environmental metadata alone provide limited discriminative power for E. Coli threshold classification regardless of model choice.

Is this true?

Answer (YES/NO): NO